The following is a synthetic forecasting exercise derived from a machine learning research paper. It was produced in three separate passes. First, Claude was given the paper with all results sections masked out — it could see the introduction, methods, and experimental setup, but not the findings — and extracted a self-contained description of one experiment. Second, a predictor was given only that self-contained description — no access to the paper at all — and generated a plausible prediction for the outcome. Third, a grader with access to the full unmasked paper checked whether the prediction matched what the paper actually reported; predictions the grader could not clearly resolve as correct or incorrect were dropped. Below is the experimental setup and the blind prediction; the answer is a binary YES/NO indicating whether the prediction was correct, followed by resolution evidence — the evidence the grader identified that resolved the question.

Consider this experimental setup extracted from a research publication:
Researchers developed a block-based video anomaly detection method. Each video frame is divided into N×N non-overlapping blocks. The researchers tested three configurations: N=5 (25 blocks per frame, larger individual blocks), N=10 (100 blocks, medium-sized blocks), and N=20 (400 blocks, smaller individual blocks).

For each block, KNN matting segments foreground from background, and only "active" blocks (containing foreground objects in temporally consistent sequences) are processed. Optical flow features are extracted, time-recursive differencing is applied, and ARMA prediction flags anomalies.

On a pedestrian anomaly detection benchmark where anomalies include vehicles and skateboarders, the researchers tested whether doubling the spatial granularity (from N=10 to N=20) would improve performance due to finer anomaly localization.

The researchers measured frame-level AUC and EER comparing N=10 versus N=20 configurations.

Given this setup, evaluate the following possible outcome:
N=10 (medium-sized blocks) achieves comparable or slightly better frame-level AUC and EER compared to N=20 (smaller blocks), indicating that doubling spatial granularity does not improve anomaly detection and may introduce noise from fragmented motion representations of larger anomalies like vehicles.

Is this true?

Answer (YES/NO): YES